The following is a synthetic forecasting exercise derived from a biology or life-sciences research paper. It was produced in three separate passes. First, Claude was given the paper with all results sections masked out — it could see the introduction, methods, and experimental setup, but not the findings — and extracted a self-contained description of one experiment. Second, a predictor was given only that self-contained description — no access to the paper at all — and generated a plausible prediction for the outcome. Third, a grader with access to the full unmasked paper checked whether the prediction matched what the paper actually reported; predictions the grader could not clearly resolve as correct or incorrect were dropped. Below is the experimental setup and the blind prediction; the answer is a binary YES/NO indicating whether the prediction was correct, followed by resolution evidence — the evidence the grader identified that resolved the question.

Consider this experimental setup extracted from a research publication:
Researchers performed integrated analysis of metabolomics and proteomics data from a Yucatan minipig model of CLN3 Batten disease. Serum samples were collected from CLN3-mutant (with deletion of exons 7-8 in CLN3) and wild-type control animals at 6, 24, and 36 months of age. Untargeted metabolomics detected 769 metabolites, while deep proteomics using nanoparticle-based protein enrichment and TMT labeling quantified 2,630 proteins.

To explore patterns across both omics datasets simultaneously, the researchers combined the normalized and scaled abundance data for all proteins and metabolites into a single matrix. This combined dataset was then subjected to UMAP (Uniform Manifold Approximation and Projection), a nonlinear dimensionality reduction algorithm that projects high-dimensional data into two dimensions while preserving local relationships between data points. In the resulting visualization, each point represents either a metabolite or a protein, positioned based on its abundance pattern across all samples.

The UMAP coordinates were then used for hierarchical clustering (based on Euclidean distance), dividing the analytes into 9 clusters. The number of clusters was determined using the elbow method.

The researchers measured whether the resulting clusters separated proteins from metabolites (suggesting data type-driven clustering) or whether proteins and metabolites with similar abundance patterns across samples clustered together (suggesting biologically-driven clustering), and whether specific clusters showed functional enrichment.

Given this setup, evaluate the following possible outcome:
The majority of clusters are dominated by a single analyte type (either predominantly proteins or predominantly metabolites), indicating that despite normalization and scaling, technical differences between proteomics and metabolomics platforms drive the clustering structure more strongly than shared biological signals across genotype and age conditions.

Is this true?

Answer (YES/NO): NO